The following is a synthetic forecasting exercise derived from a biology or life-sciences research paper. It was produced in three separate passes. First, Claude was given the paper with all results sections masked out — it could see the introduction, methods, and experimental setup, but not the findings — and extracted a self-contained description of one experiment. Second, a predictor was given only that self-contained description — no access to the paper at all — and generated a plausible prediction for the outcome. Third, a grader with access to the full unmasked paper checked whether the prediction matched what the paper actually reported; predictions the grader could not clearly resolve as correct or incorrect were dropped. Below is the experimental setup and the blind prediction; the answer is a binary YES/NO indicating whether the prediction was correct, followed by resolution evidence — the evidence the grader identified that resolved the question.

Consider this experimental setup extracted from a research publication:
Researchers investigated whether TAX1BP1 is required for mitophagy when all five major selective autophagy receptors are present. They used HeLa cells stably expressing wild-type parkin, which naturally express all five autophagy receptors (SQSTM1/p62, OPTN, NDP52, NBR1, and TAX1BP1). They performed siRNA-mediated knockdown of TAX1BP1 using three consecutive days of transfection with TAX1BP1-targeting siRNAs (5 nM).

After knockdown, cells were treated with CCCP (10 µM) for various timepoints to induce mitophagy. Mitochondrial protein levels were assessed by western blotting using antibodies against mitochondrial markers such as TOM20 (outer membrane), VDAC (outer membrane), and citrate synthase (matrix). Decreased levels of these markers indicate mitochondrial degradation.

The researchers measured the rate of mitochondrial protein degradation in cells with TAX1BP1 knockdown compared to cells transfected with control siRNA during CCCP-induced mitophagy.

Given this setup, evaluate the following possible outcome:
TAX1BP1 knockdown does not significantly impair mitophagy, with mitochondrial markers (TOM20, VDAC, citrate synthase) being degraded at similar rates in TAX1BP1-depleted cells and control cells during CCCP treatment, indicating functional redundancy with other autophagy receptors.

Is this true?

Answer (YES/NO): YES